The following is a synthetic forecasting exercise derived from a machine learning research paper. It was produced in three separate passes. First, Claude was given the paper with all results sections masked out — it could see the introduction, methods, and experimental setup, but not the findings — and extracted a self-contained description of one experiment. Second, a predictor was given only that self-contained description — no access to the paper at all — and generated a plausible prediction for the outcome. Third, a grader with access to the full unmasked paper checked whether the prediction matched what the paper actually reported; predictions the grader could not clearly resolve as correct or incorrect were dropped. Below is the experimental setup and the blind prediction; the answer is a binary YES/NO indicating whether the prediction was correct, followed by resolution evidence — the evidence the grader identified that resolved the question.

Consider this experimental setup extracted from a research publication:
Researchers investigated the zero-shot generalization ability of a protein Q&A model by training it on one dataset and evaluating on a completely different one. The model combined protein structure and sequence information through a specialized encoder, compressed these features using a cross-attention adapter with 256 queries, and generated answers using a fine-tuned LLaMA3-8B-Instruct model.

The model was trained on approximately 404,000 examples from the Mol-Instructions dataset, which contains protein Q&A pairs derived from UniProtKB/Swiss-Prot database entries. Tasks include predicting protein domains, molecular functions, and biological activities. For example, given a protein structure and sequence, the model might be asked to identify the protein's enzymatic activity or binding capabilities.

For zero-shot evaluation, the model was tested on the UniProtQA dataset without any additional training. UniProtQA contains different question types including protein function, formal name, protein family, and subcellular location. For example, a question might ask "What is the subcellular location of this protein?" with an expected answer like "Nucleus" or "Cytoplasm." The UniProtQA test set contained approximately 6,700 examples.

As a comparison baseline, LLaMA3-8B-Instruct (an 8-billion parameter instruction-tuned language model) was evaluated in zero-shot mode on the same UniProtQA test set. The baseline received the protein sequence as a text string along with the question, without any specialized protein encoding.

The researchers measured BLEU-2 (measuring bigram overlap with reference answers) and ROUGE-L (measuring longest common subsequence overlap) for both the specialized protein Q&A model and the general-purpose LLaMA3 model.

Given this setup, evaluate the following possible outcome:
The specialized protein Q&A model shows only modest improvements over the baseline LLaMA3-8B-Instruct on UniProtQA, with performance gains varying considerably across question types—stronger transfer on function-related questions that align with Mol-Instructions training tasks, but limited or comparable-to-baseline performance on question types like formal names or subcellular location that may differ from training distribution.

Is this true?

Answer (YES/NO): NO